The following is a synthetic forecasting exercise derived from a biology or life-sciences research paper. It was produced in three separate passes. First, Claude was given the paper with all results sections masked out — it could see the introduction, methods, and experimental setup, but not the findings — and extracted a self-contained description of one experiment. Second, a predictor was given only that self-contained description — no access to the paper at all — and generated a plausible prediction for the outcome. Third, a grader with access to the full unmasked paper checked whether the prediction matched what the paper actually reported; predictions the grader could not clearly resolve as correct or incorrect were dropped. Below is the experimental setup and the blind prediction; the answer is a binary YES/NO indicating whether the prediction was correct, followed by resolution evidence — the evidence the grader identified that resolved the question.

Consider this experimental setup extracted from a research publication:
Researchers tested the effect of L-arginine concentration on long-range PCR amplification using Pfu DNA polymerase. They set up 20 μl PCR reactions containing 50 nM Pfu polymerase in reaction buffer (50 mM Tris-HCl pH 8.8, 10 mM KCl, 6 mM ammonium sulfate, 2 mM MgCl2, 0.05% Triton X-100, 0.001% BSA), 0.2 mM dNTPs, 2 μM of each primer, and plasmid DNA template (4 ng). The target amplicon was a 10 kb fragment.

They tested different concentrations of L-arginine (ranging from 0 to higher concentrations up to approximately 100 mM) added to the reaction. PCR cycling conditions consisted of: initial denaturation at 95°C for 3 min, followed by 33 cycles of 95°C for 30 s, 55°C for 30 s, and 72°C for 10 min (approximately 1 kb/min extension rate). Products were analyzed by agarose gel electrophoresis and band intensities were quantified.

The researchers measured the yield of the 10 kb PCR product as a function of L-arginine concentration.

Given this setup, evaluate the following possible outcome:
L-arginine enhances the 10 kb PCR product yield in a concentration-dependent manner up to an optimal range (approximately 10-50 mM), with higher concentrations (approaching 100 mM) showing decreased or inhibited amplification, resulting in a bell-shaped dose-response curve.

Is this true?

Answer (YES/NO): NO